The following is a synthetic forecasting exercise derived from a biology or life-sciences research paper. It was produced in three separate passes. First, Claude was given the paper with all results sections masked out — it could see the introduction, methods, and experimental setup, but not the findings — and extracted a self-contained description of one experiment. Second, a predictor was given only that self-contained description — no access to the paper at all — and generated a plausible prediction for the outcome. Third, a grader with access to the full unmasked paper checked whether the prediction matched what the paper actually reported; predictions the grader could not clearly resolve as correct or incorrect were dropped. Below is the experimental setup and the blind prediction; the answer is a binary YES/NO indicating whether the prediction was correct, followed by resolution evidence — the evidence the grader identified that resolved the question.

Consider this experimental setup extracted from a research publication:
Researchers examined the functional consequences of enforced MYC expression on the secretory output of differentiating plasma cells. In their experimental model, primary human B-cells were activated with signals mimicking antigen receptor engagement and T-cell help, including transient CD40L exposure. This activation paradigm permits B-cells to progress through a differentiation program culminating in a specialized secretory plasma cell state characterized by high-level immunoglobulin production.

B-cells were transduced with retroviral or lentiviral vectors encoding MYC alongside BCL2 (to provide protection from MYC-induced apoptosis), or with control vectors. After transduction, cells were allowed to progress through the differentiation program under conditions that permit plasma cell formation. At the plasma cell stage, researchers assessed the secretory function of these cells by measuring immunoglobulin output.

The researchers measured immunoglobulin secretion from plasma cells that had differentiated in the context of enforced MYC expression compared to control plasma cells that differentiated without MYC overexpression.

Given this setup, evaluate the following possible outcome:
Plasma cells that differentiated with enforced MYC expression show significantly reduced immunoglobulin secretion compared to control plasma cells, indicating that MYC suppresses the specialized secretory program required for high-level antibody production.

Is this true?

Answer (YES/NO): YES